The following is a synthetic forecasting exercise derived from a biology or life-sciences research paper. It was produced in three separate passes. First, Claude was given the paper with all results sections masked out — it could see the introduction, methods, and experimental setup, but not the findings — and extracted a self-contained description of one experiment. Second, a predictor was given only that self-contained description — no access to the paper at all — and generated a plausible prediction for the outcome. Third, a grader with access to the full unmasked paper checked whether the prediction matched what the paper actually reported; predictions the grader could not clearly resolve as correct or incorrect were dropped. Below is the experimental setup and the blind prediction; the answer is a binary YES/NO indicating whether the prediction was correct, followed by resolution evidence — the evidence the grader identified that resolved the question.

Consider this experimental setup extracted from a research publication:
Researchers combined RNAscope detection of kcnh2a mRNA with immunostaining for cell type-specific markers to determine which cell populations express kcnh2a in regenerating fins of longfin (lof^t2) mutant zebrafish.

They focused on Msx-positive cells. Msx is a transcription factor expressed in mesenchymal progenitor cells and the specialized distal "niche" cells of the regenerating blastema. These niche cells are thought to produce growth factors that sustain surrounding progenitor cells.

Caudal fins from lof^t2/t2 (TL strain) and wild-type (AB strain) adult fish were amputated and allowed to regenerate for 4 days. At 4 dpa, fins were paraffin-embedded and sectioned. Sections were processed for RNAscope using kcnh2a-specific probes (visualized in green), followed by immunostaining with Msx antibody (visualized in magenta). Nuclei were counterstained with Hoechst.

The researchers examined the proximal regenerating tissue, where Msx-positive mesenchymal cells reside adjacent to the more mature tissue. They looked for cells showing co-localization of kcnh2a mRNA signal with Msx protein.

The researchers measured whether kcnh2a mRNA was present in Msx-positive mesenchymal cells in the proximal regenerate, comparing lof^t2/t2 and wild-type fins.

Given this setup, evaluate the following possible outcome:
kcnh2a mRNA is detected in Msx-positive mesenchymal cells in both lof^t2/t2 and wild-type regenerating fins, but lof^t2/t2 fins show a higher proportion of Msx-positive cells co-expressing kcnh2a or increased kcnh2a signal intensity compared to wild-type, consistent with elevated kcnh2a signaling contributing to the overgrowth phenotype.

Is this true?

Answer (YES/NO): NO